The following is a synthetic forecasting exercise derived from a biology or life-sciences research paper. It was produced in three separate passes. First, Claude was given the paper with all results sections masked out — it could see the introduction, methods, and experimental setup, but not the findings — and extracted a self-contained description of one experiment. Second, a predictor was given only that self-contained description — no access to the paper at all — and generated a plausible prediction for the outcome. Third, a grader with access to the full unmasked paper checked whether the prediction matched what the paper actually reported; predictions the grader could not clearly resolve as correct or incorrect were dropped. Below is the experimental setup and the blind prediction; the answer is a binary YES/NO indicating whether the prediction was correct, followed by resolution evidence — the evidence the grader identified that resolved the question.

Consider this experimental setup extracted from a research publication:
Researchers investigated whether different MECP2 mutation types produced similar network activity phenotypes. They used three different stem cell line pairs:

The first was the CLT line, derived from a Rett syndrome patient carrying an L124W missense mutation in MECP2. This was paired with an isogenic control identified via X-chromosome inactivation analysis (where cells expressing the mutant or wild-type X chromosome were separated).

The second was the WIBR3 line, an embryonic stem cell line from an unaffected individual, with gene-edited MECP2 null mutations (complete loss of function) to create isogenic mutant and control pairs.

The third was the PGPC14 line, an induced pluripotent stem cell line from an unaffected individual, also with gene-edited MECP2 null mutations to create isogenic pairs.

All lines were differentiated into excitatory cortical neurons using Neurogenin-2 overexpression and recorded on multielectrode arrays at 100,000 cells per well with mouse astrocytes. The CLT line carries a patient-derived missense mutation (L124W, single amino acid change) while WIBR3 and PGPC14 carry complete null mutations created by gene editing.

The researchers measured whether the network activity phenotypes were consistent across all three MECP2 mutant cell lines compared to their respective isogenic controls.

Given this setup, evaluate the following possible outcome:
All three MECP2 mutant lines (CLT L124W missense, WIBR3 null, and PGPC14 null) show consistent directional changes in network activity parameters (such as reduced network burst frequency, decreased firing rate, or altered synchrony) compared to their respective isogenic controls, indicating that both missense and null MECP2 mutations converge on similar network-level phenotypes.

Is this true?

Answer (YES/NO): NO